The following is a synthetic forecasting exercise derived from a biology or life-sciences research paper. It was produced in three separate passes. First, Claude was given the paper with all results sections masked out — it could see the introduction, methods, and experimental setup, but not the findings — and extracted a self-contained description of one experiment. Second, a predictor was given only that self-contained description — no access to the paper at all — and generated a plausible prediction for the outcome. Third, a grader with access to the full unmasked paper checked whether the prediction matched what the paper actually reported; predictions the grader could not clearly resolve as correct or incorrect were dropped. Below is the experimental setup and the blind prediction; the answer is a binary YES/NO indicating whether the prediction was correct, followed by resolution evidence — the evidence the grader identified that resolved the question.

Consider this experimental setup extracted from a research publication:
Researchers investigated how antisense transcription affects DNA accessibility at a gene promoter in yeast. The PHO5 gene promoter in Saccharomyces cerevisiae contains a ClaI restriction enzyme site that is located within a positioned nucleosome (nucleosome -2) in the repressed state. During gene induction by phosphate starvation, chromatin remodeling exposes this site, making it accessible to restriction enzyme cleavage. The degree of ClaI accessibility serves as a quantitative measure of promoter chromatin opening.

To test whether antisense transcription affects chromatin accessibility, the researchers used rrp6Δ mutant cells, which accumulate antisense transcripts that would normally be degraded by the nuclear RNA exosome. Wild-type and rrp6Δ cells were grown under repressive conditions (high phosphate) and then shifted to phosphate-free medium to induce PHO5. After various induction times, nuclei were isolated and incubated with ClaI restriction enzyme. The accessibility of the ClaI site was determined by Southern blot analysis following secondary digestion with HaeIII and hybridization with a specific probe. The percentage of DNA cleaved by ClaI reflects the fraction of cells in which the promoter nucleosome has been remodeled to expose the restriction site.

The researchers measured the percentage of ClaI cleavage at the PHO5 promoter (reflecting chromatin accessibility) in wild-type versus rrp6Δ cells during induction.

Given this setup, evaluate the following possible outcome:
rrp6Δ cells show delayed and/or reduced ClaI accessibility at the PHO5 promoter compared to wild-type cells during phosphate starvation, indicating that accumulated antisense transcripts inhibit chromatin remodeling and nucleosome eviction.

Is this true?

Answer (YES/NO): YES